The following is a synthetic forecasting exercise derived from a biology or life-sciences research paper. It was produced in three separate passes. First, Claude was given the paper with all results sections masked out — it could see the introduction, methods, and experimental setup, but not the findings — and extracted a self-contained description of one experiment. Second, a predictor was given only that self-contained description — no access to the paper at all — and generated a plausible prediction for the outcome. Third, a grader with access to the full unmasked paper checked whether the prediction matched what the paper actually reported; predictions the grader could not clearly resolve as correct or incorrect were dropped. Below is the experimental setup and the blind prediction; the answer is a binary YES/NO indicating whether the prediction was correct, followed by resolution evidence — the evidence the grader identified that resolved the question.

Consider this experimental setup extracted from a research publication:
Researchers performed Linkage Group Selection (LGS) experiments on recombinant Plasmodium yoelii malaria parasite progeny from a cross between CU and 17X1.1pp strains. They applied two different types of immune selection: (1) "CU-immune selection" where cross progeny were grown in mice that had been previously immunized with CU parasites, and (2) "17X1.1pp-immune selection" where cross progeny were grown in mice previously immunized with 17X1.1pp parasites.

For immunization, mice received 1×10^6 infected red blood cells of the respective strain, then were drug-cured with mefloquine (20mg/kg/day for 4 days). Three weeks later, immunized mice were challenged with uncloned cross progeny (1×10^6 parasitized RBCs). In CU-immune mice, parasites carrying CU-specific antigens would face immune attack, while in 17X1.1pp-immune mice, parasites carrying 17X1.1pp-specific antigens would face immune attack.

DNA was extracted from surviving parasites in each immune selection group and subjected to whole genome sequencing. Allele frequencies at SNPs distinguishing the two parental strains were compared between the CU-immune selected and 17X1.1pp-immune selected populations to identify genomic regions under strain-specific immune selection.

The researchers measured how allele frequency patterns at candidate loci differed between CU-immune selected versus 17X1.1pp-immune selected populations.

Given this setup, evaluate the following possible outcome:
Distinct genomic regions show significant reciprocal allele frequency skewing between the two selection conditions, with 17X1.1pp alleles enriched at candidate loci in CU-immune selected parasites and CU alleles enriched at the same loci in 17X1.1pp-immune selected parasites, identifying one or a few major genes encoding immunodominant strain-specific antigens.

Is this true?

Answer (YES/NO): YES